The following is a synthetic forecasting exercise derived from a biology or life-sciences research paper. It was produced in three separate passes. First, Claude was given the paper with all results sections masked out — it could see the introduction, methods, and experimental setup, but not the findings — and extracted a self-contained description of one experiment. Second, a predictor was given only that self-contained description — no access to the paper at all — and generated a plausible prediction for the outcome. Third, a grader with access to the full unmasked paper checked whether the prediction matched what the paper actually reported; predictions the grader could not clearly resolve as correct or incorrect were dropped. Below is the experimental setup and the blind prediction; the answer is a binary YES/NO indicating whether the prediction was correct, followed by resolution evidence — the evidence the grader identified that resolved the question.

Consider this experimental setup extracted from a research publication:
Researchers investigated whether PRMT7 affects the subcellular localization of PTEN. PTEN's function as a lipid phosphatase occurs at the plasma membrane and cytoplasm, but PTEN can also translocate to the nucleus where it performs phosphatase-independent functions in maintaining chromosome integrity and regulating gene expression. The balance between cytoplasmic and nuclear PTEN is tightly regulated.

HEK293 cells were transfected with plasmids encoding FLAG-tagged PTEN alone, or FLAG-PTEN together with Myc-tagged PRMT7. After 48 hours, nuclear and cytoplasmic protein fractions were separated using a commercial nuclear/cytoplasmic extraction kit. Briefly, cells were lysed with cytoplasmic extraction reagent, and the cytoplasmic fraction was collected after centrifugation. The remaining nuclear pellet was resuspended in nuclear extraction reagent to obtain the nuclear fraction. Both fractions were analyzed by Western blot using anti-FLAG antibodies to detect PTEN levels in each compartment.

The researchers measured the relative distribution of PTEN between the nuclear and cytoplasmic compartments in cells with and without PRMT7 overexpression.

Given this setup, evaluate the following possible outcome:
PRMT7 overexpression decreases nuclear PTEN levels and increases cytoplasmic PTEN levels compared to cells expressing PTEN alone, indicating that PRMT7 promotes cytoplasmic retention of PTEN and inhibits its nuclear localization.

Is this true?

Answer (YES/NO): NO